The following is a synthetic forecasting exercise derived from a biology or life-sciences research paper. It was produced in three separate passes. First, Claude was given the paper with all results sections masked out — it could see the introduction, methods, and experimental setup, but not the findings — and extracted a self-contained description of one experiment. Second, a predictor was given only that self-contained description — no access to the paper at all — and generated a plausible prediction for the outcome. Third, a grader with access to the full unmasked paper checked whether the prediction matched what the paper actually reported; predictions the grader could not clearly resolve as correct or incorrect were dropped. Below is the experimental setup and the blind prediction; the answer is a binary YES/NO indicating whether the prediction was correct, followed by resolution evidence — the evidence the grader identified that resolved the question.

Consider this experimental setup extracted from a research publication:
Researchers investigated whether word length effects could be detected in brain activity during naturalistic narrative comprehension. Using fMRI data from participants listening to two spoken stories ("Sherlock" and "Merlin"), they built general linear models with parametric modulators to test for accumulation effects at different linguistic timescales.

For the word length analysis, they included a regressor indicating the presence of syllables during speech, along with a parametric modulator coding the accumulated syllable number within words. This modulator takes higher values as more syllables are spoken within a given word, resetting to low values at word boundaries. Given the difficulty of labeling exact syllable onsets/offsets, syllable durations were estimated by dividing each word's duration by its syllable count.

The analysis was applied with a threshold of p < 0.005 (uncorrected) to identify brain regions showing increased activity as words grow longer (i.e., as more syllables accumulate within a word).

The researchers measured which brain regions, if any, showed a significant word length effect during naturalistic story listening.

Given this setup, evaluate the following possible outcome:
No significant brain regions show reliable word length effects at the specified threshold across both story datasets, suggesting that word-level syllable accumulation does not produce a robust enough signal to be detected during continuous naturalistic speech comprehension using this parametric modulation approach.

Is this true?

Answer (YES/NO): YES